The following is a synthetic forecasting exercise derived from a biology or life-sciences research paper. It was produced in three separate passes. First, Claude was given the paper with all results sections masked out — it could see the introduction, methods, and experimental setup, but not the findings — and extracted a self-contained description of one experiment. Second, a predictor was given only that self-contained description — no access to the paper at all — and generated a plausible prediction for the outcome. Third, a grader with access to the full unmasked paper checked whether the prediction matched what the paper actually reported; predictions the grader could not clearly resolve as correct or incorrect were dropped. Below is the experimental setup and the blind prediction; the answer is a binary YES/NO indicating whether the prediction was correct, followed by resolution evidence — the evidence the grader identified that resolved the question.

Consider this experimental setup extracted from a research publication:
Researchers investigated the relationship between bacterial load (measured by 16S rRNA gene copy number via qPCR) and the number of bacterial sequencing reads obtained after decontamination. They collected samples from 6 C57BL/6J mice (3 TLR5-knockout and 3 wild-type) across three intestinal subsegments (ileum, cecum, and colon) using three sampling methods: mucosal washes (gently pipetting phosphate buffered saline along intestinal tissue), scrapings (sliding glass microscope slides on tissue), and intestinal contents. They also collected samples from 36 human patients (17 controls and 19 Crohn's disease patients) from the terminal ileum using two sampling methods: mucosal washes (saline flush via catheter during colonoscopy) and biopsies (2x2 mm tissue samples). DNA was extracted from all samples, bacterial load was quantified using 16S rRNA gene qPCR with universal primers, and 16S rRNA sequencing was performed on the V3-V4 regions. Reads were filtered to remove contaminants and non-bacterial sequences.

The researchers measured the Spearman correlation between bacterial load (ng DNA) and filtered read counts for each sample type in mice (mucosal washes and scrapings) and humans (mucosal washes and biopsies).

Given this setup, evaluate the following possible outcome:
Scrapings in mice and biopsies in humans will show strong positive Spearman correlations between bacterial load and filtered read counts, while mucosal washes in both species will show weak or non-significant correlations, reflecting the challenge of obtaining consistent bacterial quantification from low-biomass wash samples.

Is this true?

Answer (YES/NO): NO